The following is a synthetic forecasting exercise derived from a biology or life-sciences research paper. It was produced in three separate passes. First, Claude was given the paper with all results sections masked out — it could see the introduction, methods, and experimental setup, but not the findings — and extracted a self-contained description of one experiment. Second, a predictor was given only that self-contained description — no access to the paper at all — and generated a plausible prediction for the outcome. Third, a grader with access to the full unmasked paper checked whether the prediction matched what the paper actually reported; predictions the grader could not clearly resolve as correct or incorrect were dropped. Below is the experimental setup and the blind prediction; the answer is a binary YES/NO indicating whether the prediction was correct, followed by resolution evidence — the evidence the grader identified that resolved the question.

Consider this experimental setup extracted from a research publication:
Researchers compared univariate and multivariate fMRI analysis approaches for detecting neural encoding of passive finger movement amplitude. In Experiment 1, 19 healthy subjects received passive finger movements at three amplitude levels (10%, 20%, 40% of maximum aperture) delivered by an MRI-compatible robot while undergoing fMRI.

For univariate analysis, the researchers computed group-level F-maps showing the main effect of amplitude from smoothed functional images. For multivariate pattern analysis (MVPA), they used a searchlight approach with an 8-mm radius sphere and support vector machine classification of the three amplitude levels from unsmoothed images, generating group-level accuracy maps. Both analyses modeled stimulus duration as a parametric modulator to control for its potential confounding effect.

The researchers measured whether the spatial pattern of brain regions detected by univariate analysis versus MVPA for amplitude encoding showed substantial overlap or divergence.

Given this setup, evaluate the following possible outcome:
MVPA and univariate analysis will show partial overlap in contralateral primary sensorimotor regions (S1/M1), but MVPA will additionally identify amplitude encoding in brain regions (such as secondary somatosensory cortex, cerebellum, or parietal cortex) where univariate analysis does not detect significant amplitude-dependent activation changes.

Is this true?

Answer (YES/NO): YES